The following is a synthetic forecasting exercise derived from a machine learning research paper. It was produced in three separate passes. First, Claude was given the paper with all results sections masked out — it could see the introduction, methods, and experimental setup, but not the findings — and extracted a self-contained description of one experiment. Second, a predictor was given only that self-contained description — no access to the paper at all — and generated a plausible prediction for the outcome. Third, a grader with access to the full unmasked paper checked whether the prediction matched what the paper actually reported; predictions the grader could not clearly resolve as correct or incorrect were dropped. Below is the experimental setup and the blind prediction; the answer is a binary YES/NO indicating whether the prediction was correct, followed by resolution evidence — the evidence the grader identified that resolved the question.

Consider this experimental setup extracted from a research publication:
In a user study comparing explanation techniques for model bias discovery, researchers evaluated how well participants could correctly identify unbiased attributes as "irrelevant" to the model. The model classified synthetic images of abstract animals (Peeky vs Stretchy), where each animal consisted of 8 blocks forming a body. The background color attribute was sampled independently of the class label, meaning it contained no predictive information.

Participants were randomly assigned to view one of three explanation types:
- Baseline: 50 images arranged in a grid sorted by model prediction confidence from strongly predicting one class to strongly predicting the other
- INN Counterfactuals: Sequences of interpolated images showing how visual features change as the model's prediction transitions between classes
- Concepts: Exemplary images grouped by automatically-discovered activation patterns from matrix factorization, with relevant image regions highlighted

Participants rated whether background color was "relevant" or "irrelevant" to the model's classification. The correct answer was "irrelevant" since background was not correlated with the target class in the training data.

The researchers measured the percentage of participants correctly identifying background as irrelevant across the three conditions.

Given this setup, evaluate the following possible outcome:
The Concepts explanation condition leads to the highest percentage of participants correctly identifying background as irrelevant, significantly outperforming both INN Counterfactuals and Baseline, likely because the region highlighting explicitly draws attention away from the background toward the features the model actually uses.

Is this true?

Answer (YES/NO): NO